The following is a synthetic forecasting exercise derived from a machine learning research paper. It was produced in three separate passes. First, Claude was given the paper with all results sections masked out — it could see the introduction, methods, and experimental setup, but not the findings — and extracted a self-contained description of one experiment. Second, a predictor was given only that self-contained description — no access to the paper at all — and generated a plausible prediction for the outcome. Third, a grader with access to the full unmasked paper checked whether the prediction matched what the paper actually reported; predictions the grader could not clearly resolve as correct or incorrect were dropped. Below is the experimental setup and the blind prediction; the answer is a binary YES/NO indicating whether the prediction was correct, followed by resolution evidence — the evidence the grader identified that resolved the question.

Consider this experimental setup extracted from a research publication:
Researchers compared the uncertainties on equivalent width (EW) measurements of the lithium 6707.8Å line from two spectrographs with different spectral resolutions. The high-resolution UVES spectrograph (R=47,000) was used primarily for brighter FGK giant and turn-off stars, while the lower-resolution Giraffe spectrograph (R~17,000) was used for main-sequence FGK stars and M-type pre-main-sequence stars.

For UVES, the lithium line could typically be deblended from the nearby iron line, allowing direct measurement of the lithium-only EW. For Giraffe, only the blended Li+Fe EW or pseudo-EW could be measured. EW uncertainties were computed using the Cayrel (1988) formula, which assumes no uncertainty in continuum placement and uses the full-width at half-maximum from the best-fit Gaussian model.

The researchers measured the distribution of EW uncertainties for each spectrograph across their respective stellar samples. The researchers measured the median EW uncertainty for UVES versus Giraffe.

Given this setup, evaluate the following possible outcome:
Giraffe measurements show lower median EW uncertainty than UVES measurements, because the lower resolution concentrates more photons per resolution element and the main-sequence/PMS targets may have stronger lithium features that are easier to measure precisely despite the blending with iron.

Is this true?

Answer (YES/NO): NO